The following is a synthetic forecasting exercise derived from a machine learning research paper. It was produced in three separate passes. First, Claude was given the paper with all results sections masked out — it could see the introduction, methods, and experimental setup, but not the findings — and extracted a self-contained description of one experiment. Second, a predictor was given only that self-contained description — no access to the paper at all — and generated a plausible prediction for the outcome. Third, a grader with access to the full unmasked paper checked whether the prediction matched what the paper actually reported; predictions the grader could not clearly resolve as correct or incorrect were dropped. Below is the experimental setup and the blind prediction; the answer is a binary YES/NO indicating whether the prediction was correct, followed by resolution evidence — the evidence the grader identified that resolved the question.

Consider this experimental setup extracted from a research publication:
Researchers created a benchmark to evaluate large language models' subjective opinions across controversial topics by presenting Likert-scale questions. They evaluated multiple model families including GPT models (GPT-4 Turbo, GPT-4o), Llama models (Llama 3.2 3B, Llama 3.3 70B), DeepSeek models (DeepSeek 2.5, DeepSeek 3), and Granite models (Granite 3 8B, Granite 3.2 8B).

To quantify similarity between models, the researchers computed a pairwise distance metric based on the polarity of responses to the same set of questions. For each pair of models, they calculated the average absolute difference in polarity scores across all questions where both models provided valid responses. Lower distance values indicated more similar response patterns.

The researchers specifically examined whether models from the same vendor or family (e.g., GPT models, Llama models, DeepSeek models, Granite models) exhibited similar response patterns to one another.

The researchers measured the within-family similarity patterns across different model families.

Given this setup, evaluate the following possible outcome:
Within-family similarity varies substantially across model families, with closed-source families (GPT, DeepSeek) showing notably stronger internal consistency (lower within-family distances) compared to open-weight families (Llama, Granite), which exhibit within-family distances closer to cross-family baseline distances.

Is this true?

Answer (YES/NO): NO